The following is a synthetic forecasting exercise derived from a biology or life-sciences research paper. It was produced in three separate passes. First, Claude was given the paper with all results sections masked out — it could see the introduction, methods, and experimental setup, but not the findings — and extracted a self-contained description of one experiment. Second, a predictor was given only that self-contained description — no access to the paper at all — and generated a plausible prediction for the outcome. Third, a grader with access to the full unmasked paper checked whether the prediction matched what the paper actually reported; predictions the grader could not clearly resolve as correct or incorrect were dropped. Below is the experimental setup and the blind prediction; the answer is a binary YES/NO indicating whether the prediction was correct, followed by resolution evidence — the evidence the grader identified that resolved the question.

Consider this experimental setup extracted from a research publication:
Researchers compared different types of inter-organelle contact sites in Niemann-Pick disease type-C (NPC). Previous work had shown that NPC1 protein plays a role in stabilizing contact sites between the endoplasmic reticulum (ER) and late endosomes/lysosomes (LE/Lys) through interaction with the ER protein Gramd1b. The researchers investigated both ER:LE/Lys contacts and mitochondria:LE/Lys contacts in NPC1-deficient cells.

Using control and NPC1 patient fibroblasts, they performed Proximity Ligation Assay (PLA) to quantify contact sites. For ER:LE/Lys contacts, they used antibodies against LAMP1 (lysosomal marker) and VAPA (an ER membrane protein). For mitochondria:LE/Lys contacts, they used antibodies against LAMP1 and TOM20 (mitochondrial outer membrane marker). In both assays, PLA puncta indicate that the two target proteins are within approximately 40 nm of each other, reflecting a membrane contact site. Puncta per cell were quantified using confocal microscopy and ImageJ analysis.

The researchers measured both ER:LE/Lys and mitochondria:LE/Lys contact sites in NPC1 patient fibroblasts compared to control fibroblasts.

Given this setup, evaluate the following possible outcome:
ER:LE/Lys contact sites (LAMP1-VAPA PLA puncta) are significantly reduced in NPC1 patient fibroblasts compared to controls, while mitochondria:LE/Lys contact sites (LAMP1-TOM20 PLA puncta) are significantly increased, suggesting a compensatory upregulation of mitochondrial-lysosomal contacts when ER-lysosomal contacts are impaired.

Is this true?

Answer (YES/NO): YES